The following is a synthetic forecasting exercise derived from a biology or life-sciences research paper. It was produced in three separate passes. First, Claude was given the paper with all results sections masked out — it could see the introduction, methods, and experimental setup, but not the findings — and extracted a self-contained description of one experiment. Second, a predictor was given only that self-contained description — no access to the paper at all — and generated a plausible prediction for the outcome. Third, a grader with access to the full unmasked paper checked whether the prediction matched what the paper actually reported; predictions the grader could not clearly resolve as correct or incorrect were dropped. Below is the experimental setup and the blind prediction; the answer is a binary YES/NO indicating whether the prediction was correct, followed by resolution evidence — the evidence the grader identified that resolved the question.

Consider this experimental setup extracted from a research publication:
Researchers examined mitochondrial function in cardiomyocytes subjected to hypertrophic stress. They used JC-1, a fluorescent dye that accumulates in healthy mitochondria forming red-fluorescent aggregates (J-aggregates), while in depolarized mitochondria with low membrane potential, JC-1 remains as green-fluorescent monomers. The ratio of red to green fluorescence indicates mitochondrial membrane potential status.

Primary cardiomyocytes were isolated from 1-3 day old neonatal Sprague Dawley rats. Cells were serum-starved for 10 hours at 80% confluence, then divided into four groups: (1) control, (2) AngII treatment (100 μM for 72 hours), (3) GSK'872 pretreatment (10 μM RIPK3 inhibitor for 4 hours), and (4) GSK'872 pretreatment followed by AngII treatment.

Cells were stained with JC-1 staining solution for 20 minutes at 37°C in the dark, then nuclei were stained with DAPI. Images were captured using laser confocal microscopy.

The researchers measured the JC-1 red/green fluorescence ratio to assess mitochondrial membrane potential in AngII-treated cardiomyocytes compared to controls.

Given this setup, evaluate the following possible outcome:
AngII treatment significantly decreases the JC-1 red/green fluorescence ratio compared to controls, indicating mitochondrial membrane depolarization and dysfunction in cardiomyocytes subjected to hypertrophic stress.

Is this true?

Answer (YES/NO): YES